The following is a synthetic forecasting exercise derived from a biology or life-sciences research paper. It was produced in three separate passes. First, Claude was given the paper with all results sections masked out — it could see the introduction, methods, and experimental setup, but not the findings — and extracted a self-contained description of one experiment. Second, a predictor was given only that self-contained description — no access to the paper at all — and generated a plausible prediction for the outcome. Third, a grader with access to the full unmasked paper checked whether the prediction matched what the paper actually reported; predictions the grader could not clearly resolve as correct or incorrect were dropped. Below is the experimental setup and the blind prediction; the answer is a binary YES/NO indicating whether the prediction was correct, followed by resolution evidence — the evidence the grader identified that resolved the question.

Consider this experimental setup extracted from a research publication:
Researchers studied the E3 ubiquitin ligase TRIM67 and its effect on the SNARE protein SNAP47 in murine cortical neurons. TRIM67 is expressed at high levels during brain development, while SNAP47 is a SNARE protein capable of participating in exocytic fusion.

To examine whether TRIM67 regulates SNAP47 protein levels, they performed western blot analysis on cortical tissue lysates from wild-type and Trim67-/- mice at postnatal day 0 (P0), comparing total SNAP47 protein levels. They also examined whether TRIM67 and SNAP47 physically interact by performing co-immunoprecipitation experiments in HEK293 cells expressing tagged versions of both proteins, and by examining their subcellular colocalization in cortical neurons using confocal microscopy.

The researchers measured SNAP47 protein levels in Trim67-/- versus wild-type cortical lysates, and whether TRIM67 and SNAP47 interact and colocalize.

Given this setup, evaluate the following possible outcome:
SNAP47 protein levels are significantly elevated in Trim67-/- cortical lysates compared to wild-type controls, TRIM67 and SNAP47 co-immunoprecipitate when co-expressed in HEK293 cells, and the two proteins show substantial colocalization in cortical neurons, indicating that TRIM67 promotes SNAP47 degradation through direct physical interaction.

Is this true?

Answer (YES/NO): NO